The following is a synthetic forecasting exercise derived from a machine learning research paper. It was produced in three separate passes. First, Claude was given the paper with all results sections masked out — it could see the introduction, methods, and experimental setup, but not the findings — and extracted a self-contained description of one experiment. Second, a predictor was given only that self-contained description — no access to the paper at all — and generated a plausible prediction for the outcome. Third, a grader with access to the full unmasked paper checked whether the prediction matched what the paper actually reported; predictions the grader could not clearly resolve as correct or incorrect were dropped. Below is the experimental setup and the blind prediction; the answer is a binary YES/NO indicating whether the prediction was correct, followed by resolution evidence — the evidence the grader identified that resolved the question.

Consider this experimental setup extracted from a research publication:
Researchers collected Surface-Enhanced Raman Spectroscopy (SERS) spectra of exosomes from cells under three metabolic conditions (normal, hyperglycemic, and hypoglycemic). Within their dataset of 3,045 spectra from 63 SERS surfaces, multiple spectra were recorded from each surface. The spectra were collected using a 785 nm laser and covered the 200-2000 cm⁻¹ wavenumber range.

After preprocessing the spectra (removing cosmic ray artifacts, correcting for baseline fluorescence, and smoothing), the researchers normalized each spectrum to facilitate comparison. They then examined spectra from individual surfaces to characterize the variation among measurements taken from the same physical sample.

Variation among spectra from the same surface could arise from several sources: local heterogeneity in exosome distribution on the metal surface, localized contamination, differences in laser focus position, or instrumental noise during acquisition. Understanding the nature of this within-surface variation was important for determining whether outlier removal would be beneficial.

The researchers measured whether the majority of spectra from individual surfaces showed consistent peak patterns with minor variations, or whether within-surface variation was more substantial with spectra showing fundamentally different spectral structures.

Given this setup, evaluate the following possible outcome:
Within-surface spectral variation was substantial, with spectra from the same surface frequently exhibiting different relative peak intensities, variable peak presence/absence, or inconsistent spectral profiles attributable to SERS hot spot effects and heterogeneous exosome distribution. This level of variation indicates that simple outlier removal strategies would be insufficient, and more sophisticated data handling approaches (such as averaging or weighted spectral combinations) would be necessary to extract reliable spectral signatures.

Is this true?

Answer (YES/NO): NO